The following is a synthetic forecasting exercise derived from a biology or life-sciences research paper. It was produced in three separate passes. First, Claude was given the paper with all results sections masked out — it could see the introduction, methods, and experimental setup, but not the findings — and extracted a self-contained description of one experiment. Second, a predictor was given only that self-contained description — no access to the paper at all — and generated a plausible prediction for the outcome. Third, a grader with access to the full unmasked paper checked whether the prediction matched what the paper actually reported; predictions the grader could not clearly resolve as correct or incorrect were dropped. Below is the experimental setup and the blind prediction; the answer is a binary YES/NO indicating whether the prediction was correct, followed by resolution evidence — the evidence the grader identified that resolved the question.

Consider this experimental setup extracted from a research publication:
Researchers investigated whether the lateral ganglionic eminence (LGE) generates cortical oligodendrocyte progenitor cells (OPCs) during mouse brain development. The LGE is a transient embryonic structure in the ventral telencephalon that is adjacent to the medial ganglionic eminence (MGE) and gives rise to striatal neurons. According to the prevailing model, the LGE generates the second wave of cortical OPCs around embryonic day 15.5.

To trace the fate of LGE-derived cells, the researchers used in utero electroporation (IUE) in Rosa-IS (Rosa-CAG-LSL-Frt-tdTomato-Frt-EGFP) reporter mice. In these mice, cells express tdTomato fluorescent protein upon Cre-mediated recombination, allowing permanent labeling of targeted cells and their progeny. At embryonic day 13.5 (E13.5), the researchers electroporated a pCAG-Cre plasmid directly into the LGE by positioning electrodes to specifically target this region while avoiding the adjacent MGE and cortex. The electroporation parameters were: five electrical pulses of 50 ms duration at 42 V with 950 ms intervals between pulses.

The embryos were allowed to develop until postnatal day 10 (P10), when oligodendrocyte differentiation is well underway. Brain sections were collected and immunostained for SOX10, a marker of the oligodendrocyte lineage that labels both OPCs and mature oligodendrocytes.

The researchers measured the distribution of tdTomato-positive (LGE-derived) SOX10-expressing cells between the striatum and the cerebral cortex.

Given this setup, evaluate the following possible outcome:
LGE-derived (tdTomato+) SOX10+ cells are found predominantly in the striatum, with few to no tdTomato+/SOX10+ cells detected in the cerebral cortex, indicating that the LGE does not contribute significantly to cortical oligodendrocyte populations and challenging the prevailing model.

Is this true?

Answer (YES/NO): YES